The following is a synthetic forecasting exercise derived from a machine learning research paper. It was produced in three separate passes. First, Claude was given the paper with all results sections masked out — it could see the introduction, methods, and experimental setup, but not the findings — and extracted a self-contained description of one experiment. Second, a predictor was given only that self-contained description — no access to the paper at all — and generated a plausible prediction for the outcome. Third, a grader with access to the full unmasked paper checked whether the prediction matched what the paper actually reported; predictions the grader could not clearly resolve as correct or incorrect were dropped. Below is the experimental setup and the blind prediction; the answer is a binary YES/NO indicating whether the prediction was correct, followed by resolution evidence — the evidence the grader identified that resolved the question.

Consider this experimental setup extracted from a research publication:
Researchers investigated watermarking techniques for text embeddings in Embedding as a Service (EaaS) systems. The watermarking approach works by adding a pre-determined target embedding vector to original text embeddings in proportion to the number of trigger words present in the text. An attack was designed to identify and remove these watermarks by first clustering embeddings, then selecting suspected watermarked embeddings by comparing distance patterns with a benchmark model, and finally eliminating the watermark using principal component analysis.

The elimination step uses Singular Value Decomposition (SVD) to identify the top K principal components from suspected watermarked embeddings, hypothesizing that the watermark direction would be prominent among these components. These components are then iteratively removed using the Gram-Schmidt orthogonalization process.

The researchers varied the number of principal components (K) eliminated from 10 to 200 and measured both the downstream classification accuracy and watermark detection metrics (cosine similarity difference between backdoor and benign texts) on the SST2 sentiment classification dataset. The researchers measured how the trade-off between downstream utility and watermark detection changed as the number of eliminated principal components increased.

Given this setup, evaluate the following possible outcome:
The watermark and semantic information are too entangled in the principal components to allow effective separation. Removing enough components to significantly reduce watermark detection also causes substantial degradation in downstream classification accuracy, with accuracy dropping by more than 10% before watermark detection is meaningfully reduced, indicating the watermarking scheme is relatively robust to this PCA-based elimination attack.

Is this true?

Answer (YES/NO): NO